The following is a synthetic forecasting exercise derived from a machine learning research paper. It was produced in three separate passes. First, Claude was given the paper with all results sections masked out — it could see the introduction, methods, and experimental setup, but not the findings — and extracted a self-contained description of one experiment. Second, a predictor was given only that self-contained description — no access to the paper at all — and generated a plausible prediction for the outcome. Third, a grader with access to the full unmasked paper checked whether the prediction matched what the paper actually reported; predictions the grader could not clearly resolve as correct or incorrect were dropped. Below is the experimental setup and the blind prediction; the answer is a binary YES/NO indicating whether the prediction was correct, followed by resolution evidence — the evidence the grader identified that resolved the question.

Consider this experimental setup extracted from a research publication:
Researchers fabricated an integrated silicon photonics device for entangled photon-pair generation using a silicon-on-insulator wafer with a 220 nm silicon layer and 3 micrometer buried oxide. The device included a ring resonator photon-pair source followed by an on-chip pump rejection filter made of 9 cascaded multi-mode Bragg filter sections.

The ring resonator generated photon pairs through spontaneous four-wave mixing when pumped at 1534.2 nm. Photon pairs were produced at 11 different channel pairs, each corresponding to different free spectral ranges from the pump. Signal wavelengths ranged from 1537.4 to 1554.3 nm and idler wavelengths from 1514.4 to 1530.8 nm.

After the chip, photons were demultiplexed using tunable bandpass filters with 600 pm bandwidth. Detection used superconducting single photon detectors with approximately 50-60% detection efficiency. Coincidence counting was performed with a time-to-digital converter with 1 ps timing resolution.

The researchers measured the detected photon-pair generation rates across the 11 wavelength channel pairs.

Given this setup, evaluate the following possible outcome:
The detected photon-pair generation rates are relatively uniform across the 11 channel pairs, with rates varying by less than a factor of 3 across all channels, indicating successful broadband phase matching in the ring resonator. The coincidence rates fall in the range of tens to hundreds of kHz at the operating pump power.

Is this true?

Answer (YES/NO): NO